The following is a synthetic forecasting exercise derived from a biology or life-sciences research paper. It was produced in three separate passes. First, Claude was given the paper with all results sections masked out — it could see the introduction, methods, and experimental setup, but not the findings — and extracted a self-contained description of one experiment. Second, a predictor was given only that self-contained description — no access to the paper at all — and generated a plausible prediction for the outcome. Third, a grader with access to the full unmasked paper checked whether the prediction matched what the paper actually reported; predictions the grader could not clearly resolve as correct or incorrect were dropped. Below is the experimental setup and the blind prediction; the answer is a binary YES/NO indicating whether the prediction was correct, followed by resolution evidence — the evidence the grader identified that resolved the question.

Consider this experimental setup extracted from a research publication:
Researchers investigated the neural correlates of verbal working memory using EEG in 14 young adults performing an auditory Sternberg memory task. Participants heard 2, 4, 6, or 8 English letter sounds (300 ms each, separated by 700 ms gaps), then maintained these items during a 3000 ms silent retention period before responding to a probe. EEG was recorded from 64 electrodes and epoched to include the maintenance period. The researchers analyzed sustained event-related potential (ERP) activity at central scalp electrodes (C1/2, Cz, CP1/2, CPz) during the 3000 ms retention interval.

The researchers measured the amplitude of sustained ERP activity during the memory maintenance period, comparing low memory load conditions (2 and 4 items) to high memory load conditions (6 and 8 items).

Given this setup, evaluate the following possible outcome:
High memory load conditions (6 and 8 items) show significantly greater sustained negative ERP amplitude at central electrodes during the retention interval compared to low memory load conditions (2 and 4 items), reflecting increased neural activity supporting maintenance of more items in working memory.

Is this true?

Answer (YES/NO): NO